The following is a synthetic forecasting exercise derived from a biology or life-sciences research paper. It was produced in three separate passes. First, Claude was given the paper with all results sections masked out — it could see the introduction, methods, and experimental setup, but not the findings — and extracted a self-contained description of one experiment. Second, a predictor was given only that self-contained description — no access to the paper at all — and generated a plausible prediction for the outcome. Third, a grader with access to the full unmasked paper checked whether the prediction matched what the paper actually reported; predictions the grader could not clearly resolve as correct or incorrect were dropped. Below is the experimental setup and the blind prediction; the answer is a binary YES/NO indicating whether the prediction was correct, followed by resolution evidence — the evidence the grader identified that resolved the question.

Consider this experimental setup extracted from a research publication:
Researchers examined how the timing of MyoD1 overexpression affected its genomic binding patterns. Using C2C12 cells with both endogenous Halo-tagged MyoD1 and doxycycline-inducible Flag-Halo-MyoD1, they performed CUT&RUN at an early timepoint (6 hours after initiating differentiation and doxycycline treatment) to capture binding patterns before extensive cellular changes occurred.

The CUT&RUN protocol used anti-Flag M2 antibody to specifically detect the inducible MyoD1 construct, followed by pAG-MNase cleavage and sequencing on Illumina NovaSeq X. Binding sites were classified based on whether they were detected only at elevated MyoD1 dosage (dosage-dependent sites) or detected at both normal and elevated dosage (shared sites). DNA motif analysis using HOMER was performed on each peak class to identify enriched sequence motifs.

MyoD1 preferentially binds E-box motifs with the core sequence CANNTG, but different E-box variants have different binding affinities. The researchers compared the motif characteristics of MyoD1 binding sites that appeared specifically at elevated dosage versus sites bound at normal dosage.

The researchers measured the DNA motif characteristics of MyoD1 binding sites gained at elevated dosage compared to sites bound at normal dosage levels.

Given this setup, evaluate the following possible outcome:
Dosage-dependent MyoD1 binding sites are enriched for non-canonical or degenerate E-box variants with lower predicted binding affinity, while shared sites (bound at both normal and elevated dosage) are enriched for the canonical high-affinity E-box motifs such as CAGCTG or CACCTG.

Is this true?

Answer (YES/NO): YES